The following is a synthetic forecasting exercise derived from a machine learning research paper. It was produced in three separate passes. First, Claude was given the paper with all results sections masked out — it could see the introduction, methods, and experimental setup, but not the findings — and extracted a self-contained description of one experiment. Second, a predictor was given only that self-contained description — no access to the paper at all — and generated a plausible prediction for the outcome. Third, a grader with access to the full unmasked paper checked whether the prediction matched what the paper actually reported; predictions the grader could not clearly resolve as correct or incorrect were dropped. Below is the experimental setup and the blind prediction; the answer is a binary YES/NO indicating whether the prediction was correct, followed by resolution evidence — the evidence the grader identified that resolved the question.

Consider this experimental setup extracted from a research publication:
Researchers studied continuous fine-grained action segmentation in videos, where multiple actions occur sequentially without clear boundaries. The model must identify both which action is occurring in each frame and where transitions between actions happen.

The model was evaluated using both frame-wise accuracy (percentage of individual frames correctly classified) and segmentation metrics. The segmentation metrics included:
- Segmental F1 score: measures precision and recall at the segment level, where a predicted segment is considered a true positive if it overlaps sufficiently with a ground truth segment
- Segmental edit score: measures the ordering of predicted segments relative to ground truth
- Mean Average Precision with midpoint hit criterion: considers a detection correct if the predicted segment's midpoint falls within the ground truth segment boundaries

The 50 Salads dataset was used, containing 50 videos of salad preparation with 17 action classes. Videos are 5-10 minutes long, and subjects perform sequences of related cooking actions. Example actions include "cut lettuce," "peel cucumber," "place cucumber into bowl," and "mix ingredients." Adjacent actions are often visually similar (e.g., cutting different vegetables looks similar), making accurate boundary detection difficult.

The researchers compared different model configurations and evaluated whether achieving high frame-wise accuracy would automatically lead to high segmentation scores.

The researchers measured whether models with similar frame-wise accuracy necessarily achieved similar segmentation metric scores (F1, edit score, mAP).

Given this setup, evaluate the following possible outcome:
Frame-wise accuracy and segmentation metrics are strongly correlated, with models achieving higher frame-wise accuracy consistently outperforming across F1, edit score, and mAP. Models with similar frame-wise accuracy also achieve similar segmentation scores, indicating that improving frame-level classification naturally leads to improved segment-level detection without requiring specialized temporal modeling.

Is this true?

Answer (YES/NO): NO